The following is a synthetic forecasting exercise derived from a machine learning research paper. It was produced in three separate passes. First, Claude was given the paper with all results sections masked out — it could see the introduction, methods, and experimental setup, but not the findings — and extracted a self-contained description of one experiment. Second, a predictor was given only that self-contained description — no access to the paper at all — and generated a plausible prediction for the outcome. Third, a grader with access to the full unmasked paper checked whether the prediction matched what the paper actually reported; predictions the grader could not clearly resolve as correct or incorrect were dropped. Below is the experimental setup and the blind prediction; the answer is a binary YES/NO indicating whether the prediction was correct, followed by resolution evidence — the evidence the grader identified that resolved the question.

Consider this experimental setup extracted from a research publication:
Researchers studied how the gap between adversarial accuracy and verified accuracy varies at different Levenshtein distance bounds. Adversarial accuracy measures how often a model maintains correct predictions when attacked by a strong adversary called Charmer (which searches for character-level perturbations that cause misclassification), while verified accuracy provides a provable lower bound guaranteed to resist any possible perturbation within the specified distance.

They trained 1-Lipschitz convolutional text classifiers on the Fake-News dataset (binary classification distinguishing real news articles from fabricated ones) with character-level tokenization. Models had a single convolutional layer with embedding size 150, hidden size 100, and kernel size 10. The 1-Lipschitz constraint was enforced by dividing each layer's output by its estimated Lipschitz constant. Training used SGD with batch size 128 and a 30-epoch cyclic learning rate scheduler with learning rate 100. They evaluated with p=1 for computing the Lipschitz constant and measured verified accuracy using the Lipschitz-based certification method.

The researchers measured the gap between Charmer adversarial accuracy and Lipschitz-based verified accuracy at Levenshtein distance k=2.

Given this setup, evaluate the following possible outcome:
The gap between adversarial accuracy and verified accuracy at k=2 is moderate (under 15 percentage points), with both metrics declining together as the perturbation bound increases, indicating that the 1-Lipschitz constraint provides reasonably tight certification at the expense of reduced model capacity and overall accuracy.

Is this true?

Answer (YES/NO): YES